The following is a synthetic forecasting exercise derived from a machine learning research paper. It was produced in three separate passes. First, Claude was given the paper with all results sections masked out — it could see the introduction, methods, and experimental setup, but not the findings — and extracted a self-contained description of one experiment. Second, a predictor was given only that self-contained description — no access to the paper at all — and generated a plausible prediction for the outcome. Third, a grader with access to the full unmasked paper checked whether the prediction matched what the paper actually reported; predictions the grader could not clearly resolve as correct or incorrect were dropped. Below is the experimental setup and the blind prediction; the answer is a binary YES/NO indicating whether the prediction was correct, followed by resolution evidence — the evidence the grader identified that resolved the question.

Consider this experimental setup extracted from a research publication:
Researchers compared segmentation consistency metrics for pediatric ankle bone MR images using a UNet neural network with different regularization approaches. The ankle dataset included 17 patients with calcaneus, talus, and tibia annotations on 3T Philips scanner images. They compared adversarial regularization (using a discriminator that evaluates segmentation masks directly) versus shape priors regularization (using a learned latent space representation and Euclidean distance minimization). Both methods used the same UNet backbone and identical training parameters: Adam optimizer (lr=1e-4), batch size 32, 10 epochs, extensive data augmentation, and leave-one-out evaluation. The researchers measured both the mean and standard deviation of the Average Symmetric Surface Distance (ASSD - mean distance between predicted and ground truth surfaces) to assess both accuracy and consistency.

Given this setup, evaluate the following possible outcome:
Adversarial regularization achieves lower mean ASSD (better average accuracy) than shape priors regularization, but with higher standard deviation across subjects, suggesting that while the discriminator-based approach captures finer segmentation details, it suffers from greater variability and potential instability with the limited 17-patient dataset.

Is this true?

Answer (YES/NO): NO